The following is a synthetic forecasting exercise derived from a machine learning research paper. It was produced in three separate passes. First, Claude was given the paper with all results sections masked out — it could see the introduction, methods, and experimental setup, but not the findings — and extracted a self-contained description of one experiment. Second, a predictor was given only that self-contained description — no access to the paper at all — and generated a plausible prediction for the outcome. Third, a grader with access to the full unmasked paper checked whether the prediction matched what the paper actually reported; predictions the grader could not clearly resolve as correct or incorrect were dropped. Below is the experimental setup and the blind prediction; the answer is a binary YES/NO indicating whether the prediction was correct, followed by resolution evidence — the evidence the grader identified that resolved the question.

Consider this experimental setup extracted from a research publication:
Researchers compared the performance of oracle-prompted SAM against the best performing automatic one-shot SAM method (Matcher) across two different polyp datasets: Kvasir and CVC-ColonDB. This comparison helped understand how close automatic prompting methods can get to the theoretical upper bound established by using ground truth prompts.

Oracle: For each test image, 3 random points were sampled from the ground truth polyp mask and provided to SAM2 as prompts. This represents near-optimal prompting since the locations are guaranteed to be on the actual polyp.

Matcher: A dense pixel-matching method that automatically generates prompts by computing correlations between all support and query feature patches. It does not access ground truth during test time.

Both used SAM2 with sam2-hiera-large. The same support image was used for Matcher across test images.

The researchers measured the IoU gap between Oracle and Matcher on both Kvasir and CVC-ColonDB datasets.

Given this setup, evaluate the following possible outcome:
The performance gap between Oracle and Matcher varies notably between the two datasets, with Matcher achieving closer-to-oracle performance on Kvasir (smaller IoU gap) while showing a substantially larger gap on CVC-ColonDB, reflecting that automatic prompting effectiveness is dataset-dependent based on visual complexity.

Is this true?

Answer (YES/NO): YES